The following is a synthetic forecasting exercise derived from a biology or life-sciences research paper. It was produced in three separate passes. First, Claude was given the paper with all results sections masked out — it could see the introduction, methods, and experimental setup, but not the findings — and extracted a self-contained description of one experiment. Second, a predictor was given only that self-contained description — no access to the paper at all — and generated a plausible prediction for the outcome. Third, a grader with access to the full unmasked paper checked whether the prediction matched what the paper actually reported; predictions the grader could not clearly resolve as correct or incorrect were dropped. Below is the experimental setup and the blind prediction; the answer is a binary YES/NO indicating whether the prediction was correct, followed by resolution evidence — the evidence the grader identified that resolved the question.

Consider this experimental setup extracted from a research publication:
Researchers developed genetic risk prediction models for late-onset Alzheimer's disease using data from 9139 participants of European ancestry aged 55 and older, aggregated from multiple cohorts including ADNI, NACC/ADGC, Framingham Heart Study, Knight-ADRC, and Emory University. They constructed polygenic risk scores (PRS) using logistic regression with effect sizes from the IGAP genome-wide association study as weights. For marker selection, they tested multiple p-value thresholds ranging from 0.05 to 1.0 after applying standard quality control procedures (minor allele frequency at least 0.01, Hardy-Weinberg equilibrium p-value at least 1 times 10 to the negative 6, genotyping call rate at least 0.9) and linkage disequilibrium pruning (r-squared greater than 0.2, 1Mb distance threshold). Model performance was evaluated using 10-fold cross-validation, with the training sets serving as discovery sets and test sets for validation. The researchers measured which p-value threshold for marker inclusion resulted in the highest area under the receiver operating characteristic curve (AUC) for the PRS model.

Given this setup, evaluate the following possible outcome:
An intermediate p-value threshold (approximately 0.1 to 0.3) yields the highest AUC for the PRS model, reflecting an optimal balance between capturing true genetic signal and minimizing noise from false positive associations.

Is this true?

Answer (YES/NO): NO